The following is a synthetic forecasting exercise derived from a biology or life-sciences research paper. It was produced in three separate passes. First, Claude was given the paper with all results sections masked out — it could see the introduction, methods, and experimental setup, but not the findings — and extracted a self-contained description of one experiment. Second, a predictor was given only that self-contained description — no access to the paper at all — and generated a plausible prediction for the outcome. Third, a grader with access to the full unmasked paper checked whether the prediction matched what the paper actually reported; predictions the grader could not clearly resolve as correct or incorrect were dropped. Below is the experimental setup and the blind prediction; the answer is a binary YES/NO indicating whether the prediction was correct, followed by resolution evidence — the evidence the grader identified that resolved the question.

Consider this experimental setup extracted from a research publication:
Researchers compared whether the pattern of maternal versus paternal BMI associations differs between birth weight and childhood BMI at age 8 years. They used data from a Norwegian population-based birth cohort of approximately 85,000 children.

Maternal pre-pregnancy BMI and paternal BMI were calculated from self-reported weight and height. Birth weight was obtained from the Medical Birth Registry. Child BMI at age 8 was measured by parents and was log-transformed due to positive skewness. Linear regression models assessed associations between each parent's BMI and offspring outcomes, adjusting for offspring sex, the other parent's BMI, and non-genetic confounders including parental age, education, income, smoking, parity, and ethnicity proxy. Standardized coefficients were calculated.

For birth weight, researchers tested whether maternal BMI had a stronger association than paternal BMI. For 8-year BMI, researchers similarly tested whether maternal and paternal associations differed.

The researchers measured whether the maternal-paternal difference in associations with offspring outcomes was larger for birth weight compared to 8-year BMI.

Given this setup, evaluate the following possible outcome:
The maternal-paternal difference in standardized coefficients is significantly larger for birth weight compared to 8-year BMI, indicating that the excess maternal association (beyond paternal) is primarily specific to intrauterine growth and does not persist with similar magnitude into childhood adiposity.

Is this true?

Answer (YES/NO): YES